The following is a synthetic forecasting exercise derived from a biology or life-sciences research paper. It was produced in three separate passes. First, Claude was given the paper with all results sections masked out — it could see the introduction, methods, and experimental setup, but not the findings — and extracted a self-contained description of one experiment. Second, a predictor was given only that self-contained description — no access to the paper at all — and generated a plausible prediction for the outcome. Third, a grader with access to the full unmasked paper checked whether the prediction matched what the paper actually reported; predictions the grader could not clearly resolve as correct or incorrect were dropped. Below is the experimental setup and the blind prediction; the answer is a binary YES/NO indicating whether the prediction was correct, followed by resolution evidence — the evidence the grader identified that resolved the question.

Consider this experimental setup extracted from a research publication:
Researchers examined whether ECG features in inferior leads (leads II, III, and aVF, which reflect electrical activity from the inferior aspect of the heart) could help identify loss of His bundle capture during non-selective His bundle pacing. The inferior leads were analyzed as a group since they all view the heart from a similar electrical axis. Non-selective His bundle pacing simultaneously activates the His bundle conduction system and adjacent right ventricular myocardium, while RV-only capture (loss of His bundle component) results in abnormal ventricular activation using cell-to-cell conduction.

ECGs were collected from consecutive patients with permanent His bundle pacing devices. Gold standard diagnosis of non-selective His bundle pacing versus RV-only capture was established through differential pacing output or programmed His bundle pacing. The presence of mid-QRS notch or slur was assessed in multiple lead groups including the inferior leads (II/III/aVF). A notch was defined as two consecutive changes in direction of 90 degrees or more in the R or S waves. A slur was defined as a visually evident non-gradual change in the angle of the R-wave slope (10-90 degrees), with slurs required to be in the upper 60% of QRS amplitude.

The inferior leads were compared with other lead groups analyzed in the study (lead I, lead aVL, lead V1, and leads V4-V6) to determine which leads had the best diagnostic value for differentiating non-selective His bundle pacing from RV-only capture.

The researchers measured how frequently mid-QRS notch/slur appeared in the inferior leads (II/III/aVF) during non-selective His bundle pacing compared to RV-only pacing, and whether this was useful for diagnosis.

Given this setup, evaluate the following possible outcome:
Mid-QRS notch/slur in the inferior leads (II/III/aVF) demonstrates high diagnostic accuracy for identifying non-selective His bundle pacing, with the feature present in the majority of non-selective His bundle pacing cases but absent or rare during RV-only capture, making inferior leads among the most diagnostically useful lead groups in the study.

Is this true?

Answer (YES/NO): NO